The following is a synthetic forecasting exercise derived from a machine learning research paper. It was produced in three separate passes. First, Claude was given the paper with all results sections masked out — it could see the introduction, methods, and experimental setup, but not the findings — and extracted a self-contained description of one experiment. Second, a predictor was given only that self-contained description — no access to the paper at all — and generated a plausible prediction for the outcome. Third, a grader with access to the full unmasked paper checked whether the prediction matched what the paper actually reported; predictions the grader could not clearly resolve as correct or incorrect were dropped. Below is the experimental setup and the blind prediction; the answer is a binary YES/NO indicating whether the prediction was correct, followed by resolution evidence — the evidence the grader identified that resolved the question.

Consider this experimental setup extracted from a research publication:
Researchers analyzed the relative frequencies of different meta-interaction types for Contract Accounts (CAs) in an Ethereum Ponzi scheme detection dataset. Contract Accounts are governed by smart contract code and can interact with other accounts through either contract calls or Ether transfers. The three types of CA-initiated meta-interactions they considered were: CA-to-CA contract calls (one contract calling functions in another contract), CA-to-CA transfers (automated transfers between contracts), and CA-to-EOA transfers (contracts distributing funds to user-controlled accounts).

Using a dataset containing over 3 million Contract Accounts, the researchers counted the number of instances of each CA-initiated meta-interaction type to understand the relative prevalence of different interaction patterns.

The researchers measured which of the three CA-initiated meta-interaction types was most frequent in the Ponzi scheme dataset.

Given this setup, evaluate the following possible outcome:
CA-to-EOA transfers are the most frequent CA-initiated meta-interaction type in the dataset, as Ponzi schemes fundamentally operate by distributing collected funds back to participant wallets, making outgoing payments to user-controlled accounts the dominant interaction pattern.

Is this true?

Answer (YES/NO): NO